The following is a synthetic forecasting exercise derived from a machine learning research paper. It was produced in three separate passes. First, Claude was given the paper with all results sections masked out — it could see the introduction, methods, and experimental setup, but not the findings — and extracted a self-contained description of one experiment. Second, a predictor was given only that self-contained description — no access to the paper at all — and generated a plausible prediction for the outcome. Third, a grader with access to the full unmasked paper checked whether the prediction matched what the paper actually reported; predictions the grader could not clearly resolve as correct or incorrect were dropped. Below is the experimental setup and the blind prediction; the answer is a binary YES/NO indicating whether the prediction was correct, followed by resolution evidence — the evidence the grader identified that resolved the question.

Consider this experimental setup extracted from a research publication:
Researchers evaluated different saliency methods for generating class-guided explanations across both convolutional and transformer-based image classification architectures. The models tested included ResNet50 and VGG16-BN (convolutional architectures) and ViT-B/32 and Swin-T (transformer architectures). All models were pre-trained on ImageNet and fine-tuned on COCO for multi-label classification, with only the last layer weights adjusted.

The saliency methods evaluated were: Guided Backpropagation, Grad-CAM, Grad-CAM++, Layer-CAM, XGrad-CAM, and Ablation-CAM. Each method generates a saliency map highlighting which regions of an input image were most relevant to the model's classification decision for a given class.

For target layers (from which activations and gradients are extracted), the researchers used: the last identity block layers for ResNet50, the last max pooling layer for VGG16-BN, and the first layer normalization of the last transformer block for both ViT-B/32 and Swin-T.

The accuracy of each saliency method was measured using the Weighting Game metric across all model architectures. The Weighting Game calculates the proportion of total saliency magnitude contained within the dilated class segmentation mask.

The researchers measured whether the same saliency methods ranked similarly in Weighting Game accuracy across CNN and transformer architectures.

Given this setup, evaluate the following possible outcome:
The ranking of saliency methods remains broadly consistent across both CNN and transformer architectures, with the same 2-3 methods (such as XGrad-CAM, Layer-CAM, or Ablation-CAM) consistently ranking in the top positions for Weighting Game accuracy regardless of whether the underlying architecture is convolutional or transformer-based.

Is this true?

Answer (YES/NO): NO